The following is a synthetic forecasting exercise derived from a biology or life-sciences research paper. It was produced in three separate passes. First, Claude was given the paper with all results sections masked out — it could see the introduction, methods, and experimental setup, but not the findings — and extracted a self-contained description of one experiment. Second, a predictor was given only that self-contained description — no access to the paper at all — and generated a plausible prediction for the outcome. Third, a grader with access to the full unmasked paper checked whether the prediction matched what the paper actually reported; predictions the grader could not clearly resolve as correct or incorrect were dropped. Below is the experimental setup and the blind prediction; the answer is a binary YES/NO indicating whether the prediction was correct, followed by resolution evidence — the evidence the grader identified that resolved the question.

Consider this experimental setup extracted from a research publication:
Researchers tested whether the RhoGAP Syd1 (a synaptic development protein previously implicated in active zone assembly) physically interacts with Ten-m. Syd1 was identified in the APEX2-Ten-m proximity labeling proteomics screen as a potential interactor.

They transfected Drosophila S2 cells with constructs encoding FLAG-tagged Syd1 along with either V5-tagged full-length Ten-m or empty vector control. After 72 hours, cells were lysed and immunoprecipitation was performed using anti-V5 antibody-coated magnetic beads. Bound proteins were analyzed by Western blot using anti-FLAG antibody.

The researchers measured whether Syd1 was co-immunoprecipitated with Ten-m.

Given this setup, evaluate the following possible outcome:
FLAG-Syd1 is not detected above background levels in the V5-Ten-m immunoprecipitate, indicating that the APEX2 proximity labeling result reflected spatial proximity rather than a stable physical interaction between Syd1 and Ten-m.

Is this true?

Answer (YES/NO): NO